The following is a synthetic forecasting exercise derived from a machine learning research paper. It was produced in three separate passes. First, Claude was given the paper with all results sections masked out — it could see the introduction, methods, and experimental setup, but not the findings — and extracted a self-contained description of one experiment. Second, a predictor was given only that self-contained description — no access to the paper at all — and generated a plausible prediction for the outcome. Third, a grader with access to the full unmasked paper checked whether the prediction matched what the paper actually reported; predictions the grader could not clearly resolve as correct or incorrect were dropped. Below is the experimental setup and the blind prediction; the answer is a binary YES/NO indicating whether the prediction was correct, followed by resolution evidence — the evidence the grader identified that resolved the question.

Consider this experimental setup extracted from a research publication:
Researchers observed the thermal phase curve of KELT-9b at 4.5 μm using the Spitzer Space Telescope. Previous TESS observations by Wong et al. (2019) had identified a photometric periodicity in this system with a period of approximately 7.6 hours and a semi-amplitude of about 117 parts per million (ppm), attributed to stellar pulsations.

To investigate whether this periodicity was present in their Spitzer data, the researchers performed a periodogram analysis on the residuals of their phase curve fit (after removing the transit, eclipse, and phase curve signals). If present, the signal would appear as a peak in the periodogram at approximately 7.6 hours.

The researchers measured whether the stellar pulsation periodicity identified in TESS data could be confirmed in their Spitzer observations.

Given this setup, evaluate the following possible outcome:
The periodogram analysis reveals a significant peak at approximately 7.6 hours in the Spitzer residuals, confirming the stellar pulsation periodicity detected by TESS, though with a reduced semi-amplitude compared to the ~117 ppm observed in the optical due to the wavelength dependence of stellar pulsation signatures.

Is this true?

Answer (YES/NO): NO